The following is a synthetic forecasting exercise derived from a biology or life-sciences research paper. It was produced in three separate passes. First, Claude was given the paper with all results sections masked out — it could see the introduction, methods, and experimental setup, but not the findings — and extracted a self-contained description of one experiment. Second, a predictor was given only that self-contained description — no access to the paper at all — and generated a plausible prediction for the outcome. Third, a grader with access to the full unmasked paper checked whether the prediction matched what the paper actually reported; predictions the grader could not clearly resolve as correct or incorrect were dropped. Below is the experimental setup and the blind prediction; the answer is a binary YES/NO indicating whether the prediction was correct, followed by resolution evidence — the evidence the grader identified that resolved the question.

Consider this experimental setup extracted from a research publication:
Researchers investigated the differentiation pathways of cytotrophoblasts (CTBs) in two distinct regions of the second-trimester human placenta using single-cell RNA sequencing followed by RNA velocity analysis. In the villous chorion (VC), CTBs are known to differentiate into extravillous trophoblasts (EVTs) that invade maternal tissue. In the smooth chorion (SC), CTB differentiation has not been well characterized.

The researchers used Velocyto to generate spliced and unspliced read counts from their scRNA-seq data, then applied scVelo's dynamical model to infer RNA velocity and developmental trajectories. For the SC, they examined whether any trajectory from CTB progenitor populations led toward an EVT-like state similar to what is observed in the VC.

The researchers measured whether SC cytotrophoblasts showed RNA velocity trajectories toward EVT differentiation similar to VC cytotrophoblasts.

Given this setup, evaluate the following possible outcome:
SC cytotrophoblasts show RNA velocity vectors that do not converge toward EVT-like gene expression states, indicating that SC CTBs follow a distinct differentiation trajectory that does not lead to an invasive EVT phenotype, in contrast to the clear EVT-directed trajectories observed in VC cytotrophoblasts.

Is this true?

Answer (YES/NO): YES